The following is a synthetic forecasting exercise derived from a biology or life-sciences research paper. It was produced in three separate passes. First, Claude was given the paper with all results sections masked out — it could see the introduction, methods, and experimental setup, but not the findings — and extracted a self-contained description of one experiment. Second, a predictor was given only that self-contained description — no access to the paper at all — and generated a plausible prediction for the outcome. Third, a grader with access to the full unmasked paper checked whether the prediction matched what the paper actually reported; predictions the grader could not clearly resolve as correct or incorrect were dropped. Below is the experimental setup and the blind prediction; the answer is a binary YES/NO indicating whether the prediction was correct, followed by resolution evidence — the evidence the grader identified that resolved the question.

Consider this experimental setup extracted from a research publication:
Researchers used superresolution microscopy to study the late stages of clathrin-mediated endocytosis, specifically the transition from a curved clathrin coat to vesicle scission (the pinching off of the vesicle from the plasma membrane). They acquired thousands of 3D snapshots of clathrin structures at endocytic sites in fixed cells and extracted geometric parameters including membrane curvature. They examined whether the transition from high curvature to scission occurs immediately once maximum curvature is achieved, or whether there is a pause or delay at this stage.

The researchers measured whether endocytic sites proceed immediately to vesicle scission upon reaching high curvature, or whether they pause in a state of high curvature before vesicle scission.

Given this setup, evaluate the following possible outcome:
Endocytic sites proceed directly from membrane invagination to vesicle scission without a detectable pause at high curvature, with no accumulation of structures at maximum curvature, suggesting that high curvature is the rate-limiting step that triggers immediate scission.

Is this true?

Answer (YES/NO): NO